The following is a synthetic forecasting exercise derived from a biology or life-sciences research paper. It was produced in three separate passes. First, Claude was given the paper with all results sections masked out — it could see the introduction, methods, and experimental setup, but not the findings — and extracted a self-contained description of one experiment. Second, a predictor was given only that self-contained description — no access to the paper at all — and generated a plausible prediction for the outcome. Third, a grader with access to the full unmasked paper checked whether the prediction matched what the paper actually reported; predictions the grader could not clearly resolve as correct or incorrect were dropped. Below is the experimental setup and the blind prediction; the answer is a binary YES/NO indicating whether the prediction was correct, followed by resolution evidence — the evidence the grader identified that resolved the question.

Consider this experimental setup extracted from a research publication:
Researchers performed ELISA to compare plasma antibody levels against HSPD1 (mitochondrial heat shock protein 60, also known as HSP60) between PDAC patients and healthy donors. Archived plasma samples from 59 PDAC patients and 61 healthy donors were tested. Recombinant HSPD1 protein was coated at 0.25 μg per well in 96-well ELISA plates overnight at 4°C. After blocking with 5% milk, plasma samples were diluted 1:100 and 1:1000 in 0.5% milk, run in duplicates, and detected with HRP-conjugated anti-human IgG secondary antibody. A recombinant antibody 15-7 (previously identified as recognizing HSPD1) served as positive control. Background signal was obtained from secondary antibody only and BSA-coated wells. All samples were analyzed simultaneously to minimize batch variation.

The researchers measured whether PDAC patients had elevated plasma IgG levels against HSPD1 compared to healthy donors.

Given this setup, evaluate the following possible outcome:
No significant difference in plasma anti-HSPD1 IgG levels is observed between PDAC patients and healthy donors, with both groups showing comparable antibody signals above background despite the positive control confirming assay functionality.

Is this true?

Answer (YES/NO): NO